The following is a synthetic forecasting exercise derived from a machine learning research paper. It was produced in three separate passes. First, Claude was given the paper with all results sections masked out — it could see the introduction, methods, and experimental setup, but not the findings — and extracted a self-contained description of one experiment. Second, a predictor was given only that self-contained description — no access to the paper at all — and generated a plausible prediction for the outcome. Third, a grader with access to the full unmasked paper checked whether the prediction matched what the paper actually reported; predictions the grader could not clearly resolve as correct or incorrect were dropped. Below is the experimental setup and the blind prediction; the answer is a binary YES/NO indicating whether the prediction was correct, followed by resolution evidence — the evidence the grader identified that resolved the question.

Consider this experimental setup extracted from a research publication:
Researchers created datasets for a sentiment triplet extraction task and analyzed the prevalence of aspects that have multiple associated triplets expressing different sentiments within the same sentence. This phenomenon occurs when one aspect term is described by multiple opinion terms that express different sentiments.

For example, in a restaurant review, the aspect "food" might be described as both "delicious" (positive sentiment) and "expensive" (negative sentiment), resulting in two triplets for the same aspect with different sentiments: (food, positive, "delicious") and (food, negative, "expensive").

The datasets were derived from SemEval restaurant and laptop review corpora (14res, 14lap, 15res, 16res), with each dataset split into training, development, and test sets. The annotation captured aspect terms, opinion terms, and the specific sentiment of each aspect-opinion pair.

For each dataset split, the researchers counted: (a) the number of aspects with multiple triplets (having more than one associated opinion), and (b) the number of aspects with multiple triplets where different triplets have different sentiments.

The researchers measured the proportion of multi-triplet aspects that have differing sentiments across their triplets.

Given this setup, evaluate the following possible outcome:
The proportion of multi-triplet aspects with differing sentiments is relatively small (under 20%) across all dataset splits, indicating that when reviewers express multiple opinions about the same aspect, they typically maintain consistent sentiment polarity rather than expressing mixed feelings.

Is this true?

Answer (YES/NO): NO